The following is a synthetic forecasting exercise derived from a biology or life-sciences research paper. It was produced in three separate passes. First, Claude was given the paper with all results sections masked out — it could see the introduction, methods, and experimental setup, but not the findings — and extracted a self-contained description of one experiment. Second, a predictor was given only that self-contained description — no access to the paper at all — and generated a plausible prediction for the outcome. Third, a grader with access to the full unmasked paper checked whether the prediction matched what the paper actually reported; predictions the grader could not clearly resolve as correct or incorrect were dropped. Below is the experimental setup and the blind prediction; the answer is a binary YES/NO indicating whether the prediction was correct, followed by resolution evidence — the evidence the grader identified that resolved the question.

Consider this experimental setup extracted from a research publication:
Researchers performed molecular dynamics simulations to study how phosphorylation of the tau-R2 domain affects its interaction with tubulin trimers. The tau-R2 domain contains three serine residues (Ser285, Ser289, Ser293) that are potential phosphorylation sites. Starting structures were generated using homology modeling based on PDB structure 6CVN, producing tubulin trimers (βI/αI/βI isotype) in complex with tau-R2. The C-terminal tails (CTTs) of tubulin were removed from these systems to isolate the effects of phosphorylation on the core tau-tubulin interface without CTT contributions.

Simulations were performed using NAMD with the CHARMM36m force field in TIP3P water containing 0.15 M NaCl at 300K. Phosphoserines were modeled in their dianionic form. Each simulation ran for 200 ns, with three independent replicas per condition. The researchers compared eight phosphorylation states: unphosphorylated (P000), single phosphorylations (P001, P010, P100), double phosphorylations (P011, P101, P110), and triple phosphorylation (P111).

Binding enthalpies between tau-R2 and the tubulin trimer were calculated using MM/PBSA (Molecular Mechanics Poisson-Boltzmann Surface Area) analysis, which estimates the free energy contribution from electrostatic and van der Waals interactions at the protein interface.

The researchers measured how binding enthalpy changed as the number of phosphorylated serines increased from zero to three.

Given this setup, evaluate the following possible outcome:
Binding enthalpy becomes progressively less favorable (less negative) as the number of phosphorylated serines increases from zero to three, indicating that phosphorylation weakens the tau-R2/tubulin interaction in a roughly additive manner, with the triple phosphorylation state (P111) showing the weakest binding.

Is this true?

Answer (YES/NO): NO